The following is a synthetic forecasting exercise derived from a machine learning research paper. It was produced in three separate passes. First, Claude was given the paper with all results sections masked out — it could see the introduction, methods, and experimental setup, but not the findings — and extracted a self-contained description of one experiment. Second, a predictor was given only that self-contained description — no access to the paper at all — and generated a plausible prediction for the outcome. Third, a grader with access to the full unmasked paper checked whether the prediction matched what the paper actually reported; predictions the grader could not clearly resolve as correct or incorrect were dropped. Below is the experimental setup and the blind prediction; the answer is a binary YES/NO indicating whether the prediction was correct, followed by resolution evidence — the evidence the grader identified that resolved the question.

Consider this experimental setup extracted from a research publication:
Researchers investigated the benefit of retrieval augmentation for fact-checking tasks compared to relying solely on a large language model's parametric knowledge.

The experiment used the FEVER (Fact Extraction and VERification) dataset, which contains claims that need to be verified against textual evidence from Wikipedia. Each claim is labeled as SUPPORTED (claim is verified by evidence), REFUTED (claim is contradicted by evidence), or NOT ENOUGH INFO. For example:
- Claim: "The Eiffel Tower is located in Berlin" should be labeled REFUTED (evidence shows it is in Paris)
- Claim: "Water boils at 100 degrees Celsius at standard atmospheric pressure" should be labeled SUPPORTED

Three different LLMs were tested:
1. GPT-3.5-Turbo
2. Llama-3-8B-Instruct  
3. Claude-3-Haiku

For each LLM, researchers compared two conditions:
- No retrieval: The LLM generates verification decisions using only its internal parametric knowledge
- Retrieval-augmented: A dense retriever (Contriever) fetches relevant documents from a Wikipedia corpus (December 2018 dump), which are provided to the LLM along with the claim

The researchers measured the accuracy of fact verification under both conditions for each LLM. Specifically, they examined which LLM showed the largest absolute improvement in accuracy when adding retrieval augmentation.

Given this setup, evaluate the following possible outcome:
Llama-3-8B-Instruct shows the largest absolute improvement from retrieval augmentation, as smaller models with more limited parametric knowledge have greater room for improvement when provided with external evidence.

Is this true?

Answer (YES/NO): NO